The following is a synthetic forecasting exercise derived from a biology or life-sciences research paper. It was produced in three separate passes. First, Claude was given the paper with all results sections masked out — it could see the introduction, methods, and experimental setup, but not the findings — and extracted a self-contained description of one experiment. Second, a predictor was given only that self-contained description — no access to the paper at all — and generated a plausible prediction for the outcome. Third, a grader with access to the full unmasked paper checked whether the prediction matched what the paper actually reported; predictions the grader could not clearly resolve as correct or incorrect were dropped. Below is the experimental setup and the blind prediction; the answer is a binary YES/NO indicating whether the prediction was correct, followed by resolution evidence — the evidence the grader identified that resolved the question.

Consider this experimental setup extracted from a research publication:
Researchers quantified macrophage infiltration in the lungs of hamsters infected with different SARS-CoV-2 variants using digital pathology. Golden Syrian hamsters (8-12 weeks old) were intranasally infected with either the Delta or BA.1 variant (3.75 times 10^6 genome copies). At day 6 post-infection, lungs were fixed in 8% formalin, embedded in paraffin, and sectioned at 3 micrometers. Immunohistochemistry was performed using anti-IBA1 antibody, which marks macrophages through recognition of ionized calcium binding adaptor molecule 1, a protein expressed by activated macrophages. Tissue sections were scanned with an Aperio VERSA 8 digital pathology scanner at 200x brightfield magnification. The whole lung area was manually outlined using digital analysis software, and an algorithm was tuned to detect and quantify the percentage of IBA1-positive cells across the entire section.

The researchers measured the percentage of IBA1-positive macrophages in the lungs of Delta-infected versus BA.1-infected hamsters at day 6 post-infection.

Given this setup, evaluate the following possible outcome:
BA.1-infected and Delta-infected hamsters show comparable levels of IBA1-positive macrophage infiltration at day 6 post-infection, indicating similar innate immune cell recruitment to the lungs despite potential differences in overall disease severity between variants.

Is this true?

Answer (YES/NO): NO